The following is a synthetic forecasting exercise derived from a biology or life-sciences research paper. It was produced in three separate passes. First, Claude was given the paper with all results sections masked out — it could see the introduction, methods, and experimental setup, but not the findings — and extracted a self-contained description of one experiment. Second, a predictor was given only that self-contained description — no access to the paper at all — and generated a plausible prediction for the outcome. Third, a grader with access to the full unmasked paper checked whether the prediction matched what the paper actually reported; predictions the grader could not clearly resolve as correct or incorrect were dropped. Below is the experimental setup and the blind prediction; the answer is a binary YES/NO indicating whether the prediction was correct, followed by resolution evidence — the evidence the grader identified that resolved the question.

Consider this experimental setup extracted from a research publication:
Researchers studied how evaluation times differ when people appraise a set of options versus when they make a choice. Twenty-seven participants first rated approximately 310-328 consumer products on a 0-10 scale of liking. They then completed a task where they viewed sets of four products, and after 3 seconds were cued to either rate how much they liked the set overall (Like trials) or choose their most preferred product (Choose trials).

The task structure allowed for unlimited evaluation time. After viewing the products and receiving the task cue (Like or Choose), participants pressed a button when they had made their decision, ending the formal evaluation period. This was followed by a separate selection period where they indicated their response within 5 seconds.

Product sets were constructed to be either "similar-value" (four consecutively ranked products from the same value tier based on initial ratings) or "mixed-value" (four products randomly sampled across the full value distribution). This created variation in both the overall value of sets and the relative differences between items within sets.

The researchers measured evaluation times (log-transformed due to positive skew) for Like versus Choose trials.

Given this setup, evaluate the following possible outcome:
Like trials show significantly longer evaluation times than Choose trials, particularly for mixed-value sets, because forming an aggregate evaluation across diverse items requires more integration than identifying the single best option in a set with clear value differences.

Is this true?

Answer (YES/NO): NO